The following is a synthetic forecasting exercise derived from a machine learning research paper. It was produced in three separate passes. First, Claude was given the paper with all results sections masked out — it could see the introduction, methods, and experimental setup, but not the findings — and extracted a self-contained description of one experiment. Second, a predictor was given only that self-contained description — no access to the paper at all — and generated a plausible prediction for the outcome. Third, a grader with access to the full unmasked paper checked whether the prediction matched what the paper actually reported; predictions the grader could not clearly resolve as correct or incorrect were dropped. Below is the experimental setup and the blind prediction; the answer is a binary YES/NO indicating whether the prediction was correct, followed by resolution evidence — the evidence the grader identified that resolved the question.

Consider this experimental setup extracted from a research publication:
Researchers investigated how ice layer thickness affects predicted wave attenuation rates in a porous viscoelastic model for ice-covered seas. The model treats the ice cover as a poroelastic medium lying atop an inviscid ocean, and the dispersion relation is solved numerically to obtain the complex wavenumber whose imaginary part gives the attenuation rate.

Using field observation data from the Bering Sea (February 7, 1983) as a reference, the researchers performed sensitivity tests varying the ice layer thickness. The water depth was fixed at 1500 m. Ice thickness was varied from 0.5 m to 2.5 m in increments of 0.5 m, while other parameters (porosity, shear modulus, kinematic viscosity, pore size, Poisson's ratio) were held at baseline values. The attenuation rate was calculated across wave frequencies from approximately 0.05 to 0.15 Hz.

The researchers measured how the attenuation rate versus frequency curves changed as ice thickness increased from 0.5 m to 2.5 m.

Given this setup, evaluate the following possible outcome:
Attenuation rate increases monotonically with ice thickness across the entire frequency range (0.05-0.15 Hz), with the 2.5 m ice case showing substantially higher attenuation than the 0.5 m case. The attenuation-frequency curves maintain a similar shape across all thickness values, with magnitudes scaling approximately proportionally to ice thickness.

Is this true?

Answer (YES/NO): NO